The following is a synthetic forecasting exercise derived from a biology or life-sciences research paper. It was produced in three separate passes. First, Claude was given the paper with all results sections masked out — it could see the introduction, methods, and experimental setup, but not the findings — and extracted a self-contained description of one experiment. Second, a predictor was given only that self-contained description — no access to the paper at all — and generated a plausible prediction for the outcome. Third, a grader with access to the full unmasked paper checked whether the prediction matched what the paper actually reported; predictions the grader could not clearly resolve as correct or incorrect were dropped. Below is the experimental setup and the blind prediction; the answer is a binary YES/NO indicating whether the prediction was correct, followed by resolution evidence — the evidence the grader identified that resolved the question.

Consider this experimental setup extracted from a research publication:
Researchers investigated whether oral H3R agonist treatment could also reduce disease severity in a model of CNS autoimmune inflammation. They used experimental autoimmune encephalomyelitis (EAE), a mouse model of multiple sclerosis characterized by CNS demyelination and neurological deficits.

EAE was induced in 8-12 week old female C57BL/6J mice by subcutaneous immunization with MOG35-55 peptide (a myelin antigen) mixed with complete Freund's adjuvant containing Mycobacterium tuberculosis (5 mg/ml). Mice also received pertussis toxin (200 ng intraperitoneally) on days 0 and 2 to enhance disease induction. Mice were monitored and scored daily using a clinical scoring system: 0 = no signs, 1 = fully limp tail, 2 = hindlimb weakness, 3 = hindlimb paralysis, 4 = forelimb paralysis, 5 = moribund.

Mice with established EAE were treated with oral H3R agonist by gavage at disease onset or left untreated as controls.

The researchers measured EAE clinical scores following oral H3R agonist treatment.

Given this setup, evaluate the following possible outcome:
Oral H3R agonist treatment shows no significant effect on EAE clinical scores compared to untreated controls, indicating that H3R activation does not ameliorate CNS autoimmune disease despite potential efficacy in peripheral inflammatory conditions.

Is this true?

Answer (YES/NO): NO